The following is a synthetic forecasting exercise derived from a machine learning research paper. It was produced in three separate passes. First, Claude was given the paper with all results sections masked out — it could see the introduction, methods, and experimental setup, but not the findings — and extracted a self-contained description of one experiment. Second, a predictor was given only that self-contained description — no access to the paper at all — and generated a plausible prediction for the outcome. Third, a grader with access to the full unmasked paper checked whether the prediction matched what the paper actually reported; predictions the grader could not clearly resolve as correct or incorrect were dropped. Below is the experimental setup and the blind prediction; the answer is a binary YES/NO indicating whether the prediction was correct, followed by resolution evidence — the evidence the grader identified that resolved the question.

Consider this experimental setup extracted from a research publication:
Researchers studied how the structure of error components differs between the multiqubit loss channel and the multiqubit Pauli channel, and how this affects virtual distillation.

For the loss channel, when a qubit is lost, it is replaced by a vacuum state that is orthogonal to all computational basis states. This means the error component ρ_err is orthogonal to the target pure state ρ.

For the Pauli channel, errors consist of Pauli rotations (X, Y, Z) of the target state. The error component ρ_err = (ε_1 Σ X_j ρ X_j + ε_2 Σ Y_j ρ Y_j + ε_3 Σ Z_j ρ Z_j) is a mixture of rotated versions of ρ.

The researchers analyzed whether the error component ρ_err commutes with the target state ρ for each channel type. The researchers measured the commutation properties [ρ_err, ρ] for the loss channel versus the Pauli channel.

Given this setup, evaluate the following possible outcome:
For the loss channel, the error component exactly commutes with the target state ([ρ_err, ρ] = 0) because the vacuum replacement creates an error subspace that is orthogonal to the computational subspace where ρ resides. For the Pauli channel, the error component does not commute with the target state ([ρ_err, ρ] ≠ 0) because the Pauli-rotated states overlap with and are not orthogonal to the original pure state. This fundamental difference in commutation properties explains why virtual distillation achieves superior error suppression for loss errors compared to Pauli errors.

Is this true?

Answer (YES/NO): YES